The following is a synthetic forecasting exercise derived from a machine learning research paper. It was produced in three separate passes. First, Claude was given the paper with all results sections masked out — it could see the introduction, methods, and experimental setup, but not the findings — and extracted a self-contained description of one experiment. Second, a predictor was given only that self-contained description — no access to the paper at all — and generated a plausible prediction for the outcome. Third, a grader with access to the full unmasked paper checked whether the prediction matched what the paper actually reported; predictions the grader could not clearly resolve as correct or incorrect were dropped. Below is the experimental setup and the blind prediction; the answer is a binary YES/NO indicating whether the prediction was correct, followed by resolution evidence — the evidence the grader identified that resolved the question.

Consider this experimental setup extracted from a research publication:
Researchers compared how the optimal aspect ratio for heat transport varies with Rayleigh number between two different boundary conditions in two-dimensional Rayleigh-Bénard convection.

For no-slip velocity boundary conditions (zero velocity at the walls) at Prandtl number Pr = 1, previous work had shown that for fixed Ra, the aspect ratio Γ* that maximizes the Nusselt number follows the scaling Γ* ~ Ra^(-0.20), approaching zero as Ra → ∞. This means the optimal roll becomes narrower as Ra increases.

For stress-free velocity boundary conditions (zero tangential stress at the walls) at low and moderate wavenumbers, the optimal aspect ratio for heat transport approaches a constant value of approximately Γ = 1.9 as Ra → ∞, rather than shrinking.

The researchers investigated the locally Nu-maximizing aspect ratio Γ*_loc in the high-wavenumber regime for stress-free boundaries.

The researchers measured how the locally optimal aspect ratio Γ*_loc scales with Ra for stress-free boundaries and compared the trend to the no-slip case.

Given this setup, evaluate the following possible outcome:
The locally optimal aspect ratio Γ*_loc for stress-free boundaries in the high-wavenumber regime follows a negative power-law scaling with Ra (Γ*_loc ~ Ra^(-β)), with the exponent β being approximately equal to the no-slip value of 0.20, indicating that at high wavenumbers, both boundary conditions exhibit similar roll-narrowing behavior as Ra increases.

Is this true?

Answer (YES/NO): NO